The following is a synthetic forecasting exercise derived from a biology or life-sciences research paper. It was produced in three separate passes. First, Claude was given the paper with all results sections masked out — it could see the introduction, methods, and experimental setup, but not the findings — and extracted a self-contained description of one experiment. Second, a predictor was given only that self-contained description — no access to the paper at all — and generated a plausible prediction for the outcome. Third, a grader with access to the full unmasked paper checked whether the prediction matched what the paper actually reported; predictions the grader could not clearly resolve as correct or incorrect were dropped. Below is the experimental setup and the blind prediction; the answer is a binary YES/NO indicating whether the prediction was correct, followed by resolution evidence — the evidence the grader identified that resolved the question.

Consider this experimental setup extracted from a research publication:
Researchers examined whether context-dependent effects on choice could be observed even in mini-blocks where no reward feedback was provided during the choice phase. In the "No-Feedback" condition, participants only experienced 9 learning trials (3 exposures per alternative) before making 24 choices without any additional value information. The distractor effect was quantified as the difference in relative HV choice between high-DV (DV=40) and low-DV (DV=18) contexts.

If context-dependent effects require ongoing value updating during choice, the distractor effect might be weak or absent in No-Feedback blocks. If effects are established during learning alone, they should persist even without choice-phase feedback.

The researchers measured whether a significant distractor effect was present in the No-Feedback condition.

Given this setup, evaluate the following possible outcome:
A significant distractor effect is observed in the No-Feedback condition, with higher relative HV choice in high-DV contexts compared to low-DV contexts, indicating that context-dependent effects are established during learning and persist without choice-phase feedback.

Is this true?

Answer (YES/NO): NO